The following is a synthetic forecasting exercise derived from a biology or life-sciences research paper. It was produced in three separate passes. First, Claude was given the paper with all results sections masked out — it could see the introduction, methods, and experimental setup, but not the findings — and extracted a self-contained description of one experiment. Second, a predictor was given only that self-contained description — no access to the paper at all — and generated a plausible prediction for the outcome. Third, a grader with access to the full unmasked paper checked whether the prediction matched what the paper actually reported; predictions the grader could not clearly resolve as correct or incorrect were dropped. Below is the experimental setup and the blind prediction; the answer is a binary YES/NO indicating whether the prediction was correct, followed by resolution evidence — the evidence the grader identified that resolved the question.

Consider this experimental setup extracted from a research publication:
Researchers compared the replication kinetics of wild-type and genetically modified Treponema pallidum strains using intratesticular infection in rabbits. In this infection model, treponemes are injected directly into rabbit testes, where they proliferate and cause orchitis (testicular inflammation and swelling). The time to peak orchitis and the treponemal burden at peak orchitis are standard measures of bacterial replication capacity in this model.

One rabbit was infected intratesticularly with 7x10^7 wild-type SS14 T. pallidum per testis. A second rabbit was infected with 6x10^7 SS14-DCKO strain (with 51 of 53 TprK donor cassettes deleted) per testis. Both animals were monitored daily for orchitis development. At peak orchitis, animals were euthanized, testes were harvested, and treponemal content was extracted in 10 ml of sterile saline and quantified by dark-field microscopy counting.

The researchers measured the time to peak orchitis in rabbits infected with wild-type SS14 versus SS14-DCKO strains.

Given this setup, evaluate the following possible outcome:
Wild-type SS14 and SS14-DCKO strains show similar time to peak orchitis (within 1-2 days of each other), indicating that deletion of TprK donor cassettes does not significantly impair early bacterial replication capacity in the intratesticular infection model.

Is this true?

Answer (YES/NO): YES